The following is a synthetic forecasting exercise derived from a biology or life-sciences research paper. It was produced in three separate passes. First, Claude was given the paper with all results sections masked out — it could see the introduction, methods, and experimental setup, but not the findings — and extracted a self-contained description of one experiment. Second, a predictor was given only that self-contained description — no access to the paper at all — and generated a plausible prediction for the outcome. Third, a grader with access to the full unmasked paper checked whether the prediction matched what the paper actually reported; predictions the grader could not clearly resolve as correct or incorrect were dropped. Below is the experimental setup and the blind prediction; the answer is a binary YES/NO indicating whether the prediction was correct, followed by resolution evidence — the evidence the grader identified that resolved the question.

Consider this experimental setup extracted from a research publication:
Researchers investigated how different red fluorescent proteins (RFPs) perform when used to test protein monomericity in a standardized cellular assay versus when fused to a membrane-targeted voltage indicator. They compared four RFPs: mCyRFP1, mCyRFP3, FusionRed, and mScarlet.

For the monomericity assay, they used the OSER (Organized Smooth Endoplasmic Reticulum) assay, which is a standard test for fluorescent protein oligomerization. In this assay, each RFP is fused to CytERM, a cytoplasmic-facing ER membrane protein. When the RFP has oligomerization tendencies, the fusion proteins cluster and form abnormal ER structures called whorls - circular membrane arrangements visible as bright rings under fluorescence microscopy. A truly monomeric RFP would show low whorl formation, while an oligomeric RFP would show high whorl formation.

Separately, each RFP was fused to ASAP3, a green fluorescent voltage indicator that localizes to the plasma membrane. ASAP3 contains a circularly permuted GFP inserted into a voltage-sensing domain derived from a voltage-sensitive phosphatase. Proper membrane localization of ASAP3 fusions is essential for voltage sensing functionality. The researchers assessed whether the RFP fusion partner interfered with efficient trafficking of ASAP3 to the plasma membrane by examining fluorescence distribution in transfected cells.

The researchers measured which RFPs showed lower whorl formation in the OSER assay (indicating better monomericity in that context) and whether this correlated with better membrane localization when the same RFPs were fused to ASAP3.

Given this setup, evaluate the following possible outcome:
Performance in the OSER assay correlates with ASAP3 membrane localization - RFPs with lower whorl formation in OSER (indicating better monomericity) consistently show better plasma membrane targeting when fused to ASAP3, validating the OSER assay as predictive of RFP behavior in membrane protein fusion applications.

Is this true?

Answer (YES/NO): NO